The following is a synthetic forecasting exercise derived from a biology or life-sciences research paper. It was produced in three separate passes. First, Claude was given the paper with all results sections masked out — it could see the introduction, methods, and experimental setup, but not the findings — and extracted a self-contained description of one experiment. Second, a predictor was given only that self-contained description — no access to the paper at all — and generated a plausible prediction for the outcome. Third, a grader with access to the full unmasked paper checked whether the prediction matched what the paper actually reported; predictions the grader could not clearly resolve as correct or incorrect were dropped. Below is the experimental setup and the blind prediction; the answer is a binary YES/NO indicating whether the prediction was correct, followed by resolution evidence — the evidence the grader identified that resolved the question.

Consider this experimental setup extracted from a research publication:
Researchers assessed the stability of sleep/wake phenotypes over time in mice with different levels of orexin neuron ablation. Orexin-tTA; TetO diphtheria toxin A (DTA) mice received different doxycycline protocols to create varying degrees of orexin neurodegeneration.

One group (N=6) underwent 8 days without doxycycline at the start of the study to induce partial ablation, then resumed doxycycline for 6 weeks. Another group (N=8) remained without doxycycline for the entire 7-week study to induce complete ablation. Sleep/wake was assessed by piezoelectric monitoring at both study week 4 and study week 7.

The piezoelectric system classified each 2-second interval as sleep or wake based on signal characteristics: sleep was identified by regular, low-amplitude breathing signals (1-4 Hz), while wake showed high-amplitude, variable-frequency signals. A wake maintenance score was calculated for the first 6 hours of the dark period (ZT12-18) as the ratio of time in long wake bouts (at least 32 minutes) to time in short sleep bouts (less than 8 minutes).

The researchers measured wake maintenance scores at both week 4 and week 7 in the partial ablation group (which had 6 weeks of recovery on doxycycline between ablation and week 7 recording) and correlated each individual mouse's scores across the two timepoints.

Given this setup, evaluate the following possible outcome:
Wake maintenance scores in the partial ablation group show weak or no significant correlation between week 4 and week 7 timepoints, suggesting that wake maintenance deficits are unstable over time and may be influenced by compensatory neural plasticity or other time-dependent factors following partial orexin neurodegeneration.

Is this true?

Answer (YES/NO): YES